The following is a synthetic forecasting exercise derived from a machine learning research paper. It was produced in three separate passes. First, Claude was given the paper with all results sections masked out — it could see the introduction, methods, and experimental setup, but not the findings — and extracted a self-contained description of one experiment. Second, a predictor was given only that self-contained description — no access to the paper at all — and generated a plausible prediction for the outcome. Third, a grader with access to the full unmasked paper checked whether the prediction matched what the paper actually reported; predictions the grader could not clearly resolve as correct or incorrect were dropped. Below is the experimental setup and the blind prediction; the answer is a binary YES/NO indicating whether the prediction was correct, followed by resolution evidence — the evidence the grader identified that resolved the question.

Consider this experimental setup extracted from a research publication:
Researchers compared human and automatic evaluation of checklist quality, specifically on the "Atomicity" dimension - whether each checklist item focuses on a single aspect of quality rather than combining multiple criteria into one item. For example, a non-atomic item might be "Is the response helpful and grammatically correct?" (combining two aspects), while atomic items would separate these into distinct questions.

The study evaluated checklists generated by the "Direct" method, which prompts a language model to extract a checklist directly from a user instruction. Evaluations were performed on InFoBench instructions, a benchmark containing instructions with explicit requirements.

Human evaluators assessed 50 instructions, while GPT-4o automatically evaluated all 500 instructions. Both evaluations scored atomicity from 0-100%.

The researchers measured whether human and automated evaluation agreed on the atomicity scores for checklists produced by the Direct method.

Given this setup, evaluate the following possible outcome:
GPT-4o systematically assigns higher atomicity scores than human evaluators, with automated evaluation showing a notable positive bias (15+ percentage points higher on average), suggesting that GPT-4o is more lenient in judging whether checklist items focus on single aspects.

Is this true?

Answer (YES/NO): YES